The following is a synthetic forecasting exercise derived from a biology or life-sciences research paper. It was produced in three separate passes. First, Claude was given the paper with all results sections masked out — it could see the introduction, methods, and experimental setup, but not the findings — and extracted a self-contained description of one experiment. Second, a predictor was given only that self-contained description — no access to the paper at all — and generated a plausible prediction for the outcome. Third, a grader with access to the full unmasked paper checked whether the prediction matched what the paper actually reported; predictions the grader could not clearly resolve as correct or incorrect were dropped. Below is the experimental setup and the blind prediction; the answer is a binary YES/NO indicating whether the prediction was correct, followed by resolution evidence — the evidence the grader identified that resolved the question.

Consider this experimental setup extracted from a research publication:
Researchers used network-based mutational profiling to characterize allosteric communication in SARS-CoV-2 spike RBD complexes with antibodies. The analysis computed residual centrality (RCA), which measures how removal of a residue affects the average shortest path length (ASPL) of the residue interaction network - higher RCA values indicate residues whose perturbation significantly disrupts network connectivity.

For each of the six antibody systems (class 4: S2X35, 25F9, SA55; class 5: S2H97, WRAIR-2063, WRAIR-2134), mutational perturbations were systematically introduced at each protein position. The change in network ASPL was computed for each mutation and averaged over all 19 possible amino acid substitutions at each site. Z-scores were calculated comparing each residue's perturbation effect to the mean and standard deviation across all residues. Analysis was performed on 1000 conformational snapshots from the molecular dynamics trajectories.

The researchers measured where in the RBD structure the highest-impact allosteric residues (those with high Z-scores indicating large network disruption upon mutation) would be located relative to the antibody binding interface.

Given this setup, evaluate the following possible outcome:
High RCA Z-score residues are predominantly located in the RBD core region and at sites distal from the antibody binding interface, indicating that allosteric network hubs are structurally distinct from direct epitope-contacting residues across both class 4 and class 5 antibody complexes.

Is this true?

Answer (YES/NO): NO